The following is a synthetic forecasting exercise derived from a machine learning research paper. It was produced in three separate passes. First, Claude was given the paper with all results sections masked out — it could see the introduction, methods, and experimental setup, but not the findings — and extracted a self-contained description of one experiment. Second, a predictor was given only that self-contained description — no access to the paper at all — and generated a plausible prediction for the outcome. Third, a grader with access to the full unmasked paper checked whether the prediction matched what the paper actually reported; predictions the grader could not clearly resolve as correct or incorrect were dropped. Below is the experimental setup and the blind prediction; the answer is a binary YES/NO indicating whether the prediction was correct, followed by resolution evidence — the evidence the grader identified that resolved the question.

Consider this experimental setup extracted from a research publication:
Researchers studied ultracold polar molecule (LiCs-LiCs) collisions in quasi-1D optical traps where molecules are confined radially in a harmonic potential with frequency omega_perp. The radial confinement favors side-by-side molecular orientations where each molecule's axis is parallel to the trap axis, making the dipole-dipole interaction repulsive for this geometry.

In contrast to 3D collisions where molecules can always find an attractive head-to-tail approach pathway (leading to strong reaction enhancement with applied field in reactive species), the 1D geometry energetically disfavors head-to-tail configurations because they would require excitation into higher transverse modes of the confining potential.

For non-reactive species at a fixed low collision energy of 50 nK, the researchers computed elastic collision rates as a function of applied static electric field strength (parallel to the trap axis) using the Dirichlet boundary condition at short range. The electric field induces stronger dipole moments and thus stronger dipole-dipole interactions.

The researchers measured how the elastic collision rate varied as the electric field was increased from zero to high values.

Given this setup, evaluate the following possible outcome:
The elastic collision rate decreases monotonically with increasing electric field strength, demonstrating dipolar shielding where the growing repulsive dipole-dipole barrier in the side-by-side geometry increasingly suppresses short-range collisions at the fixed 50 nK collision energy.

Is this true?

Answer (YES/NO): NO